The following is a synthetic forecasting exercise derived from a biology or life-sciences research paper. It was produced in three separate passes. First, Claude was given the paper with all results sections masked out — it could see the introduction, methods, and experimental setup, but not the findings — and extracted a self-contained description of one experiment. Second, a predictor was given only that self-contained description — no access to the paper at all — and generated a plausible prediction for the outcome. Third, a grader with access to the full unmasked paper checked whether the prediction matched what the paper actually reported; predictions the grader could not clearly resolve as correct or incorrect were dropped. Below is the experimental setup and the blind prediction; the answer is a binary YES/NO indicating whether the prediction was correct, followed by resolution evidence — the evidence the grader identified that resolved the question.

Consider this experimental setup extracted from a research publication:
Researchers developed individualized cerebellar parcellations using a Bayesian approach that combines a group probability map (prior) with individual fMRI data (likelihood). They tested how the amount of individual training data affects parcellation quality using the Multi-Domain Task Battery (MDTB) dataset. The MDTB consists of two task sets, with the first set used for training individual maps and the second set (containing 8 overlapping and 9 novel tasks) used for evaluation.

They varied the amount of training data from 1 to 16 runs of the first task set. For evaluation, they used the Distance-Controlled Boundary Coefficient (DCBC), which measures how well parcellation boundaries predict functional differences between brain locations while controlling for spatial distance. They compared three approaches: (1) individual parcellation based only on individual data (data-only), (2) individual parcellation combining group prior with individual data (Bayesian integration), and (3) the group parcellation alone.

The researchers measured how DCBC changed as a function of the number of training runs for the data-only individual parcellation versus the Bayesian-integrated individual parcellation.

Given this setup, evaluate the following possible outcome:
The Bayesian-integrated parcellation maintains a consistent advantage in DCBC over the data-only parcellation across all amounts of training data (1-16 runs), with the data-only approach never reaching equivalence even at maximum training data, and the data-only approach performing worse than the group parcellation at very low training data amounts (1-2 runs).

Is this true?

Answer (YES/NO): NO